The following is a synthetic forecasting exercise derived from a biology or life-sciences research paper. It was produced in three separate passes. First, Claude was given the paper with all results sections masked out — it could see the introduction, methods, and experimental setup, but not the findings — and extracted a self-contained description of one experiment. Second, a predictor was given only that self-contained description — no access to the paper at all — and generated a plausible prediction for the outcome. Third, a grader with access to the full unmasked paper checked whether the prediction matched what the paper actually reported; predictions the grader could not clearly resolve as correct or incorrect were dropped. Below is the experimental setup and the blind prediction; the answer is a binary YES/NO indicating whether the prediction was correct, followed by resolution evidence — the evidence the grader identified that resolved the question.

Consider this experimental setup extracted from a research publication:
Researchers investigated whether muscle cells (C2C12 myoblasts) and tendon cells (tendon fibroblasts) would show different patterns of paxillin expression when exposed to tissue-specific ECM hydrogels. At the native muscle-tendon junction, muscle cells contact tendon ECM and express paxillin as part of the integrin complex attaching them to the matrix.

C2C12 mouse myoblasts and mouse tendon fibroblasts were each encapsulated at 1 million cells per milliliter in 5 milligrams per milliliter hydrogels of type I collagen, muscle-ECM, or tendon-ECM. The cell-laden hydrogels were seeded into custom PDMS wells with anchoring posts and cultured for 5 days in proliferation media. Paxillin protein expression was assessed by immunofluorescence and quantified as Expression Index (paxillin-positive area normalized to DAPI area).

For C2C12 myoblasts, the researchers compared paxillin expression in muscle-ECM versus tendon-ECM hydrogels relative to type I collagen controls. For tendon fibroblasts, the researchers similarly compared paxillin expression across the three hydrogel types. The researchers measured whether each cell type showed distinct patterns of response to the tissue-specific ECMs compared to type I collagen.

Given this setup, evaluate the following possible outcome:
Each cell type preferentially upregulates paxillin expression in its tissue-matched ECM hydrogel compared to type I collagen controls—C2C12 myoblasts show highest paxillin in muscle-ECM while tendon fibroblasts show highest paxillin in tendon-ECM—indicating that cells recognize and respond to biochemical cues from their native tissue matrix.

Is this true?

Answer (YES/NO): NO